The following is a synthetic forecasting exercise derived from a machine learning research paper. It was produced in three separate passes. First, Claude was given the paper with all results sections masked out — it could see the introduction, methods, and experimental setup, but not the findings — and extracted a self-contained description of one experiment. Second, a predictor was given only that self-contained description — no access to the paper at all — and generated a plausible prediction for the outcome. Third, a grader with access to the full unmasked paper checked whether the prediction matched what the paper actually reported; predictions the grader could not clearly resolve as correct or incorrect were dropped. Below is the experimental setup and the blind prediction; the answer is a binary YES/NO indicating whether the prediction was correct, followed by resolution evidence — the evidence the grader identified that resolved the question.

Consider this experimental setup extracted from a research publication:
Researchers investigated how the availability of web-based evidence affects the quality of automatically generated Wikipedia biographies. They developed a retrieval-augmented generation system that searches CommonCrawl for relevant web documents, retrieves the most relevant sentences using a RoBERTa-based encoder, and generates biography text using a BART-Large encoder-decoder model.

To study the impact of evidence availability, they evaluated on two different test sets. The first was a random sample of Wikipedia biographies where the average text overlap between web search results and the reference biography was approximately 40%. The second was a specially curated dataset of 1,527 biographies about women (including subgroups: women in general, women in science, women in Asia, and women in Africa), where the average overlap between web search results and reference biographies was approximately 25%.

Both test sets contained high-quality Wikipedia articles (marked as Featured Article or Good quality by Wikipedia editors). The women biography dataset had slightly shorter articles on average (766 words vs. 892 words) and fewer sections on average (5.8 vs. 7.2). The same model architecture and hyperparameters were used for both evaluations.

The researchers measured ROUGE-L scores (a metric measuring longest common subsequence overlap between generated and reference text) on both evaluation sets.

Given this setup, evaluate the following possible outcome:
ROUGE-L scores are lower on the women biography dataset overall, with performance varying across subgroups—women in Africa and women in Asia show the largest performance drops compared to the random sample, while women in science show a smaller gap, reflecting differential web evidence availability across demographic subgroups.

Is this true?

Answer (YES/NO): YES